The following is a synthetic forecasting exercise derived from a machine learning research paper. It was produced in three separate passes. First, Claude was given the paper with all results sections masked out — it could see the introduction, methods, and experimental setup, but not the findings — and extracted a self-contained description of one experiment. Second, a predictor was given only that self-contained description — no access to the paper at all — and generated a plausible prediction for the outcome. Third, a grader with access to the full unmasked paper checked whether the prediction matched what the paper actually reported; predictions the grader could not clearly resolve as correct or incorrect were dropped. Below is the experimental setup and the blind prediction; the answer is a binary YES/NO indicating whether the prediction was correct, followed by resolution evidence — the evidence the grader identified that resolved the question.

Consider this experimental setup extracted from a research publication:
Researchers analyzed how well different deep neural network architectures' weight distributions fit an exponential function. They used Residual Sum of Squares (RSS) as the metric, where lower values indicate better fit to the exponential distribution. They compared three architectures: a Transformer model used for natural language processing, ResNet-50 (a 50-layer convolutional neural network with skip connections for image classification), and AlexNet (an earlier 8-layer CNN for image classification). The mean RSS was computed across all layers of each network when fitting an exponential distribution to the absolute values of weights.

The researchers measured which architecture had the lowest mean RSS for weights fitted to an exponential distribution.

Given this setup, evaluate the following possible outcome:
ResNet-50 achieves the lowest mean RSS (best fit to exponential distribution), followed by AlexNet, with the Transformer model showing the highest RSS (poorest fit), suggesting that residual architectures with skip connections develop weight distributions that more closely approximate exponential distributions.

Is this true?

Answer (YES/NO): NO